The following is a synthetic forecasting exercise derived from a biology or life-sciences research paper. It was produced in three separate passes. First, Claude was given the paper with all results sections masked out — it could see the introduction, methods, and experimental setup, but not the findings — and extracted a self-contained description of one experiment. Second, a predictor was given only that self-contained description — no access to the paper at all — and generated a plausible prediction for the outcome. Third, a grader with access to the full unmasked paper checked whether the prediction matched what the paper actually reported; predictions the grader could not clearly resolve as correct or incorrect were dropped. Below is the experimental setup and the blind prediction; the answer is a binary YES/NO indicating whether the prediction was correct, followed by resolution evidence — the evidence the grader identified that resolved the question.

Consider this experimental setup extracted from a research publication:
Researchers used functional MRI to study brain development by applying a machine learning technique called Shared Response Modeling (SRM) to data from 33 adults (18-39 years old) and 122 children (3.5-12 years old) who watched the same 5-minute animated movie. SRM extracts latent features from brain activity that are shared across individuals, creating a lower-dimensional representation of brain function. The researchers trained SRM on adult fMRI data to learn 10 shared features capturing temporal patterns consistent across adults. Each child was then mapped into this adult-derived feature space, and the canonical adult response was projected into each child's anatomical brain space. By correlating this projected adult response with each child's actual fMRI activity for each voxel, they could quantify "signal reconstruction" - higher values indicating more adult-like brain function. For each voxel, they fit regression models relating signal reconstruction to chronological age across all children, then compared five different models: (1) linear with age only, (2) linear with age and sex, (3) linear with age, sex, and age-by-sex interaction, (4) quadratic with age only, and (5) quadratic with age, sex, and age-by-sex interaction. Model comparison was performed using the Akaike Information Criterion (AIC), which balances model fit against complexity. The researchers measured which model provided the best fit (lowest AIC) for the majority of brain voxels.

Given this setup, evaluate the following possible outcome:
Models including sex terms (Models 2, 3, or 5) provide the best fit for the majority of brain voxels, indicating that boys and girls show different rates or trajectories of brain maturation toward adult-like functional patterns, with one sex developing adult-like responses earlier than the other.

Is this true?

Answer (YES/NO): NO